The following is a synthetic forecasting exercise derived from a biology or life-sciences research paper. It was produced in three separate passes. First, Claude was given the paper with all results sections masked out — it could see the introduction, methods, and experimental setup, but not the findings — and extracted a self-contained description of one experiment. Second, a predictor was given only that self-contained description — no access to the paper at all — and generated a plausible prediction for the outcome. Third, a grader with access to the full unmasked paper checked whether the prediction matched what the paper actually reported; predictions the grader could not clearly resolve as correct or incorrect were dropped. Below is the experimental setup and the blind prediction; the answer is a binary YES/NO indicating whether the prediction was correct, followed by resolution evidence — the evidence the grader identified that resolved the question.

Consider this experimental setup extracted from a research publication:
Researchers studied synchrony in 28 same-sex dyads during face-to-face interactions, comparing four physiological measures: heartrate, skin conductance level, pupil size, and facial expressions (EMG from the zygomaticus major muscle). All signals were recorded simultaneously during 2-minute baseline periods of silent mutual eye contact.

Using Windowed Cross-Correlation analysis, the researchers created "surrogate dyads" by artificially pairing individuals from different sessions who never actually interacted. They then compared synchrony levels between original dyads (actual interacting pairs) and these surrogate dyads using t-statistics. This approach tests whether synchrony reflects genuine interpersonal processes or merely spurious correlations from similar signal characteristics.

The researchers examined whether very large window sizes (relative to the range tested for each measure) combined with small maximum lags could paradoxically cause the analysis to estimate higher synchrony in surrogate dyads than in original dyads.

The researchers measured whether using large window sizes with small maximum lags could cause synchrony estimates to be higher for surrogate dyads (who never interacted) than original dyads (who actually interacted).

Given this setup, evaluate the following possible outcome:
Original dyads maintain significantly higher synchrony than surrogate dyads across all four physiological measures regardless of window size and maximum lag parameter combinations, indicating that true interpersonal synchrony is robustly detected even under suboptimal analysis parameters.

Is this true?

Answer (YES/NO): NO